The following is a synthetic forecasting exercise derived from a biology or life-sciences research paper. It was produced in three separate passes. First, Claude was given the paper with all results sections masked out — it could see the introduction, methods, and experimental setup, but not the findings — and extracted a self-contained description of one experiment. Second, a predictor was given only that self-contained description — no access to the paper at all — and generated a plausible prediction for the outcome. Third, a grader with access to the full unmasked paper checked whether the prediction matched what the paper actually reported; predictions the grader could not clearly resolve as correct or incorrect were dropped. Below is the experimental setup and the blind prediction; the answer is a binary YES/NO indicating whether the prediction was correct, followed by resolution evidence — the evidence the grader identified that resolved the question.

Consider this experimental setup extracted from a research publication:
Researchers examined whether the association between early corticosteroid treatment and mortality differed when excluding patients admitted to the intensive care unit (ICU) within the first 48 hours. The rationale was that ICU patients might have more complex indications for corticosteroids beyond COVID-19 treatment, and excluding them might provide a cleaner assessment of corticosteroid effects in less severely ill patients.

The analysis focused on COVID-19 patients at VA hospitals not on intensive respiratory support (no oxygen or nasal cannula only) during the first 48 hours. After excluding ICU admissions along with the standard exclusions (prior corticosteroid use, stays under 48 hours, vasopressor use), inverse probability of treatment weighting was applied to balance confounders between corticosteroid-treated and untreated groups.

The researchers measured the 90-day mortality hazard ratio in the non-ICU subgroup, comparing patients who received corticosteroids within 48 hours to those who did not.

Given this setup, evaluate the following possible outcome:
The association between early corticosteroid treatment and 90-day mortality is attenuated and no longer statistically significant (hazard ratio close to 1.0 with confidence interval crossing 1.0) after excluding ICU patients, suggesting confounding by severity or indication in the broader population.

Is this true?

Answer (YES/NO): NO